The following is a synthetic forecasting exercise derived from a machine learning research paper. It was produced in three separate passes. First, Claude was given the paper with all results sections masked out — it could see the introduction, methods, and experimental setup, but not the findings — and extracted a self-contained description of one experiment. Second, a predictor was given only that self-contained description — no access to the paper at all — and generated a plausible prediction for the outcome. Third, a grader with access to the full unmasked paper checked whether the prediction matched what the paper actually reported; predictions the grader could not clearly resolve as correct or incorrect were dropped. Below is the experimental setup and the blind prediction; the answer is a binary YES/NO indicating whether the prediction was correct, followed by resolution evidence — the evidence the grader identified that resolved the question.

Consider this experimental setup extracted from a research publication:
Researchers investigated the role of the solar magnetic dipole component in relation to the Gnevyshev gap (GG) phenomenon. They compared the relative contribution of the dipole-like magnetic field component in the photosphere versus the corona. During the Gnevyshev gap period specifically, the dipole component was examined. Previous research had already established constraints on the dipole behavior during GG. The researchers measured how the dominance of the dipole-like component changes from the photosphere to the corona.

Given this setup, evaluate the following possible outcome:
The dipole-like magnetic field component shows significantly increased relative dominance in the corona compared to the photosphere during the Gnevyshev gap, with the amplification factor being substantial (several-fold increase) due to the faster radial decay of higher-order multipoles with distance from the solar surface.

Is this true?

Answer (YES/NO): YES